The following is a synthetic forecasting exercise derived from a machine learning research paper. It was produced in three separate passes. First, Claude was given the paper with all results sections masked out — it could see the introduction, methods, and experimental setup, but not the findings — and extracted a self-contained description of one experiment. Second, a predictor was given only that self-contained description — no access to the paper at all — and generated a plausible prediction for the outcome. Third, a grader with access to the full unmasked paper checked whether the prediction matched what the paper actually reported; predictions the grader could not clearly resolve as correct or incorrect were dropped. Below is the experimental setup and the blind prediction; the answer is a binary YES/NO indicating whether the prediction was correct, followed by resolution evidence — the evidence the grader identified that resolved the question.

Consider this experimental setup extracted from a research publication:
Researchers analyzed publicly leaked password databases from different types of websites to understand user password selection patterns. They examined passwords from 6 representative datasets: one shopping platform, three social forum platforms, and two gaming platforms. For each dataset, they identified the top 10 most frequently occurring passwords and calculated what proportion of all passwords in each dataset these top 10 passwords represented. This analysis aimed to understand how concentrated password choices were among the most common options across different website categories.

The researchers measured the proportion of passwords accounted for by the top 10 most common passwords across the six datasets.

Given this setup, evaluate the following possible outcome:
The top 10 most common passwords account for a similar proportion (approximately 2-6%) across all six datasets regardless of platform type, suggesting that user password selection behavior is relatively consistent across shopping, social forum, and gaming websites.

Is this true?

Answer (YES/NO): NO